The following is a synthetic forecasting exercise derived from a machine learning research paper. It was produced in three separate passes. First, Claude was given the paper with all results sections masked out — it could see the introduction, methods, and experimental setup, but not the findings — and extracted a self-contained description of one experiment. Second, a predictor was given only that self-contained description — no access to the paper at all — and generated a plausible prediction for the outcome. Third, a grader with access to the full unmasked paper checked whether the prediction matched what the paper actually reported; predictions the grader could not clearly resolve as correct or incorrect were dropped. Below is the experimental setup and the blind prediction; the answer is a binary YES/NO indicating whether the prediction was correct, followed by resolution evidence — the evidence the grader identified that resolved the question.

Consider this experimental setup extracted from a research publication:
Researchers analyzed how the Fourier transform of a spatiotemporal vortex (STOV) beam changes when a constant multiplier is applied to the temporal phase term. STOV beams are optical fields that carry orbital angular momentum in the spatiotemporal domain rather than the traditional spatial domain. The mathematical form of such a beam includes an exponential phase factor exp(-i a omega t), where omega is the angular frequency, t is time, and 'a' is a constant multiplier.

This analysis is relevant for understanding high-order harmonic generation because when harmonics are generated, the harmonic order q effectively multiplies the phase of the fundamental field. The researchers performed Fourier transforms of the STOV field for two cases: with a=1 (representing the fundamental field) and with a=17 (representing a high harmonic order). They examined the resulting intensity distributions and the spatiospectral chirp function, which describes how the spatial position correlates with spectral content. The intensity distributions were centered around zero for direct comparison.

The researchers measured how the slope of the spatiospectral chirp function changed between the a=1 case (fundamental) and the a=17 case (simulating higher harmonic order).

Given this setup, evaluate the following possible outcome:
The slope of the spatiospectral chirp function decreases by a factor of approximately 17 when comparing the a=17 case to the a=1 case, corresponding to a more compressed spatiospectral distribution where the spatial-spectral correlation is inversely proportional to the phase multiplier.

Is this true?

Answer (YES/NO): NO